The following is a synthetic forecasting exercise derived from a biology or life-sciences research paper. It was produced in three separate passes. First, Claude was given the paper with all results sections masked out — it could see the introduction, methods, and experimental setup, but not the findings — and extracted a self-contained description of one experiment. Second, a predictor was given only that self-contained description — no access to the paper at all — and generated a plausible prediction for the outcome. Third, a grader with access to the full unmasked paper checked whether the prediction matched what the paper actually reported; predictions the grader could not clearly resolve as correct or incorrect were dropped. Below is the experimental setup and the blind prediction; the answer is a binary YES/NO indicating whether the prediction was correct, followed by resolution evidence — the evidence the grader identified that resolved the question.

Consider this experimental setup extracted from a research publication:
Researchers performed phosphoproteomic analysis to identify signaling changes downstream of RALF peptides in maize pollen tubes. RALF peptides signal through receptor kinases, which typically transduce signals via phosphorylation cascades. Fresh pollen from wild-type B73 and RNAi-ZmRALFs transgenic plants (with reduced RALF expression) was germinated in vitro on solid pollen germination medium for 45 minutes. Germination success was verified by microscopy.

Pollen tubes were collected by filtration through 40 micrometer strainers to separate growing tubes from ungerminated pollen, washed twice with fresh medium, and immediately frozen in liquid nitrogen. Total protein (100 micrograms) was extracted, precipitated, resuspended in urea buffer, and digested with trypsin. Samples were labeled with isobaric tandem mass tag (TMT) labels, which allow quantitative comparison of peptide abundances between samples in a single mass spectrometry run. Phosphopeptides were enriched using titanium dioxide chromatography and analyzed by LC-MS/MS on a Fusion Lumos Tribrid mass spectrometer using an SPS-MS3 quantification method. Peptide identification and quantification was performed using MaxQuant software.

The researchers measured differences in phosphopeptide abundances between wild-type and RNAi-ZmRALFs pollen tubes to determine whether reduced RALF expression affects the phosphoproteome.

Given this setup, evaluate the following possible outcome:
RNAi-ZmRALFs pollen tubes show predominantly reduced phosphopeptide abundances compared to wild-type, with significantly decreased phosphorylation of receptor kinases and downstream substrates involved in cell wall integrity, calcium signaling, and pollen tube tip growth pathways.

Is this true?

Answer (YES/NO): NO